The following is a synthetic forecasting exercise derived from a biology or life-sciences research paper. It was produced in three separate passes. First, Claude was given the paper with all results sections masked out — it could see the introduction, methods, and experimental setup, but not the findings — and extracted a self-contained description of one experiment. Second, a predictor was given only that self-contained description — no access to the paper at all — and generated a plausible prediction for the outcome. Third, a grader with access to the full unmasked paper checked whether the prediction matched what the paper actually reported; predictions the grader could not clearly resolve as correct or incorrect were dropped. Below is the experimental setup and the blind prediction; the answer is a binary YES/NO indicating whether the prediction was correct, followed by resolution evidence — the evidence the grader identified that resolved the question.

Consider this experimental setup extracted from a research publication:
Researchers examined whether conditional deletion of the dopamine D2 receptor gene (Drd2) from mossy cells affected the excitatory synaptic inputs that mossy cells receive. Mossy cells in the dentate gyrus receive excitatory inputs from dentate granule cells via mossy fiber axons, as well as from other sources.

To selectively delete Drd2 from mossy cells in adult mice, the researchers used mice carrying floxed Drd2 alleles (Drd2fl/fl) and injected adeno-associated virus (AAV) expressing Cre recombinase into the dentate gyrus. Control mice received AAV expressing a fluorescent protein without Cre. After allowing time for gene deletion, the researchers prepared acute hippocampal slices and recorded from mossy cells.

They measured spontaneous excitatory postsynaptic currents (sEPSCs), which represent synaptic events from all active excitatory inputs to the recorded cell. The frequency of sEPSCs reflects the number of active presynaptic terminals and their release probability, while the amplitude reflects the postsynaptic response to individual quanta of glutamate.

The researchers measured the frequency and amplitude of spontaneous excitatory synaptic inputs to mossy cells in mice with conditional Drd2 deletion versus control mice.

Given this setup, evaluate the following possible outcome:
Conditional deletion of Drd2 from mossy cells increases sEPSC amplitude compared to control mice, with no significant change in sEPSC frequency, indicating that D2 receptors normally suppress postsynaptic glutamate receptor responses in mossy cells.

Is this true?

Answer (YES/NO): NO